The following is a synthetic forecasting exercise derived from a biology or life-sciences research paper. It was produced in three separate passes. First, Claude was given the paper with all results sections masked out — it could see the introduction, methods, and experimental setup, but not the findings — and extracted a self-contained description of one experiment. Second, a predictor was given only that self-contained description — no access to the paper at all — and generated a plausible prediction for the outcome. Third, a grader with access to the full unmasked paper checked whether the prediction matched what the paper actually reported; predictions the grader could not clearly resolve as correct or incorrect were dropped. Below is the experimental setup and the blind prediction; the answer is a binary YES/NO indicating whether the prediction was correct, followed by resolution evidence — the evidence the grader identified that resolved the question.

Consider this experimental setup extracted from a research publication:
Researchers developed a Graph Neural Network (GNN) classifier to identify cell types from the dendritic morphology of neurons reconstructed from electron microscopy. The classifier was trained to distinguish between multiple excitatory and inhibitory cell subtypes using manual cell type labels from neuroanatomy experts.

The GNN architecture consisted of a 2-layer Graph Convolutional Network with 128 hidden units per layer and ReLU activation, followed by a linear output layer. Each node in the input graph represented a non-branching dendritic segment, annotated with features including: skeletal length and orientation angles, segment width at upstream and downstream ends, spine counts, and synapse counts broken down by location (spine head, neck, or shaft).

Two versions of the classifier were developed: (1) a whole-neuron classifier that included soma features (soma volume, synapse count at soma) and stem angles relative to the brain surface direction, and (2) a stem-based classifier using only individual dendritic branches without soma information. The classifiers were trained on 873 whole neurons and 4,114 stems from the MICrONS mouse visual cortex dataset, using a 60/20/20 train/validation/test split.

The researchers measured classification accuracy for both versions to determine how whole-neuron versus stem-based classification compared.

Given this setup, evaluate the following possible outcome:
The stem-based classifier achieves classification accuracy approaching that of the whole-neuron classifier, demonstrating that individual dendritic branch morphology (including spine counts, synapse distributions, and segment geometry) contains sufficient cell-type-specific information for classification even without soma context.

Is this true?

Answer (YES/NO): YES